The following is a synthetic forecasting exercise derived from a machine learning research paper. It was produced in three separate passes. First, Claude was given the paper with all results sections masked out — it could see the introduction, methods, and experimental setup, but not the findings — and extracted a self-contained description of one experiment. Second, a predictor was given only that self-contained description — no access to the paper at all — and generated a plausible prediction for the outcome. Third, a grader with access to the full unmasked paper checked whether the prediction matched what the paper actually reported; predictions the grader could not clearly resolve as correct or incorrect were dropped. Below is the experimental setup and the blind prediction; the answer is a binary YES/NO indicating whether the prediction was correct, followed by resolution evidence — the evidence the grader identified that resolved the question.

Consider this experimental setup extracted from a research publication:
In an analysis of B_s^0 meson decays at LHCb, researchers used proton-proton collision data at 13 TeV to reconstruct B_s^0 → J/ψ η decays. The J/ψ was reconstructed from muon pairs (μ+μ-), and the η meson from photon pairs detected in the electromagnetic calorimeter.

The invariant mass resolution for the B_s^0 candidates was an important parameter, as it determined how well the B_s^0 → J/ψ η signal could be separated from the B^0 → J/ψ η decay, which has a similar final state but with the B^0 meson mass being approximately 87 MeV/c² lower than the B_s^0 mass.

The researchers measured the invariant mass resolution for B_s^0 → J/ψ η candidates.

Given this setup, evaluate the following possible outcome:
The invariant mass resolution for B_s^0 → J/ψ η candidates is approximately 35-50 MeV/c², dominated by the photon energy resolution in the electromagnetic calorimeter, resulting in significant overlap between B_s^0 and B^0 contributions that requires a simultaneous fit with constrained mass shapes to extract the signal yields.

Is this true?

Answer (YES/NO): YES